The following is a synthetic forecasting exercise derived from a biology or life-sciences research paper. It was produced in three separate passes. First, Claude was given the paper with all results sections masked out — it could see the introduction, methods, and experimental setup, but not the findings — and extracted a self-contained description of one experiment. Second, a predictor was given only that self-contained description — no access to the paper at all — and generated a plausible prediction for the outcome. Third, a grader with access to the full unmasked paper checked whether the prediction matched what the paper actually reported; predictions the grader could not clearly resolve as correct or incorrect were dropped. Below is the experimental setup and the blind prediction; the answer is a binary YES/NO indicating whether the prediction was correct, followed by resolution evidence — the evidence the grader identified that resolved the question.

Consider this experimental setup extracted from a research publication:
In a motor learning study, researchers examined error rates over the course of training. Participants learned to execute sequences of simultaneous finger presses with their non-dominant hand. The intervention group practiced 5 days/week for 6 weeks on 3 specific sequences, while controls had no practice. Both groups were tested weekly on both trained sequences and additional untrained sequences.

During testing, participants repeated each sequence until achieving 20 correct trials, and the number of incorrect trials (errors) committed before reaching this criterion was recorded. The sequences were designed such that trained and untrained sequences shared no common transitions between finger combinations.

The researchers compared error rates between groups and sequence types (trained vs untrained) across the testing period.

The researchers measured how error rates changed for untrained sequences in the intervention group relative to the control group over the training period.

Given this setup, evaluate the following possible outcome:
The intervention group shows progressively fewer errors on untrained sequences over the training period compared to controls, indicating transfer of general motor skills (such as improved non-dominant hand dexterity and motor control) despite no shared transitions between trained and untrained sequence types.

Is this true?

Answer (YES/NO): NO